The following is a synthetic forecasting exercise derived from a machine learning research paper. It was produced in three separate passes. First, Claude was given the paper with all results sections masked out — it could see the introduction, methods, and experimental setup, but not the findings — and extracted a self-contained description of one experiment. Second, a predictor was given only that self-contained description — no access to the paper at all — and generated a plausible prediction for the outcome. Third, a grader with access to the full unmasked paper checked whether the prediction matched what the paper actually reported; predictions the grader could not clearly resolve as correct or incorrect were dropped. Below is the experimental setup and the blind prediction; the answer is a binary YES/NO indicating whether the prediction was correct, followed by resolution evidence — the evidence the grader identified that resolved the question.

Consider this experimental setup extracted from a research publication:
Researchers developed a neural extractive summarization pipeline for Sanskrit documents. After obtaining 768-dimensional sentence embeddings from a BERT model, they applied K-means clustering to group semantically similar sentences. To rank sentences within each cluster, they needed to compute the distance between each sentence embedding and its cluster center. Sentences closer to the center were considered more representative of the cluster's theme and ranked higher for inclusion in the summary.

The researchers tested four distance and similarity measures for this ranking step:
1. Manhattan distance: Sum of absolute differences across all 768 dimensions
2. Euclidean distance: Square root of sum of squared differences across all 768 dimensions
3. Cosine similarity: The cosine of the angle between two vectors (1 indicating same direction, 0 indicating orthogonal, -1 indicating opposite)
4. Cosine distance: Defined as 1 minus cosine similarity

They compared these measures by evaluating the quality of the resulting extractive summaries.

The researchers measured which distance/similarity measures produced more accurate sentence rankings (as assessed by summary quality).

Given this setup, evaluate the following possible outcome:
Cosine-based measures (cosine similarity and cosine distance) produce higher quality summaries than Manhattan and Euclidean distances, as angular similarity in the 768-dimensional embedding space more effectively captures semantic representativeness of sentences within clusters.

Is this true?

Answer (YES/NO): YES